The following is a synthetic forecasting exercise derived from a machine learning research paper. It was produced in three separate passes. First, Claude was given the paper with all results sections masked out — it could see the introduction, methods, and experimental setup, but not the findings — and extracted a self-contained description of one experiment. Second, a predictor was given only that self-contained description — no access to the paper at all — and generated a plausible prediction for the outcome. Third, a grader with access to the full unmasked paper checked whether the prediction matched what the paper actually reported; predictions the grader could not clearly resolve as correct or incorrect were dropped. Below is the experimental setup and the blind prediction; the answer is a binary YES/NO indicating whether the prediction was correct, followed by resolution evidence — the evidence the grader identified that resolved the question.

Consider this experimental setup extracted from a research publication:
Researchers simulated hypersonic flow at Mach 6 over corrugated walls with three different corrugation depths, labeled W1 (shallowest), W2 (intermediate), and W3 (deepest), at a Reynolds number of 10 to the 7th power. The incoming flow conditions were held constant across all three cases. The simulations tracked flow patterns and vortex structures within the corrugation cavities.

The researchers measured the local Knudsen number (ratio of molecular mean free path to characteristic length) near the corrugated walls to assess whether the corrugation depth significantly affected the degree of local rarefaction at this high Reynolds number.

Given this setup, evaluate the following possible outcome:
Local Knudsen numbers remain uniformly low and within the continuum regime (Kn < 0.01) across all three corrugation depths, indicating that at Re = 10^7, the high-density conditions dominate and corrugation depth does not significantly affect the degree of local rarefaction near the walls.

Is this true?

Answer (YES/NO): NO